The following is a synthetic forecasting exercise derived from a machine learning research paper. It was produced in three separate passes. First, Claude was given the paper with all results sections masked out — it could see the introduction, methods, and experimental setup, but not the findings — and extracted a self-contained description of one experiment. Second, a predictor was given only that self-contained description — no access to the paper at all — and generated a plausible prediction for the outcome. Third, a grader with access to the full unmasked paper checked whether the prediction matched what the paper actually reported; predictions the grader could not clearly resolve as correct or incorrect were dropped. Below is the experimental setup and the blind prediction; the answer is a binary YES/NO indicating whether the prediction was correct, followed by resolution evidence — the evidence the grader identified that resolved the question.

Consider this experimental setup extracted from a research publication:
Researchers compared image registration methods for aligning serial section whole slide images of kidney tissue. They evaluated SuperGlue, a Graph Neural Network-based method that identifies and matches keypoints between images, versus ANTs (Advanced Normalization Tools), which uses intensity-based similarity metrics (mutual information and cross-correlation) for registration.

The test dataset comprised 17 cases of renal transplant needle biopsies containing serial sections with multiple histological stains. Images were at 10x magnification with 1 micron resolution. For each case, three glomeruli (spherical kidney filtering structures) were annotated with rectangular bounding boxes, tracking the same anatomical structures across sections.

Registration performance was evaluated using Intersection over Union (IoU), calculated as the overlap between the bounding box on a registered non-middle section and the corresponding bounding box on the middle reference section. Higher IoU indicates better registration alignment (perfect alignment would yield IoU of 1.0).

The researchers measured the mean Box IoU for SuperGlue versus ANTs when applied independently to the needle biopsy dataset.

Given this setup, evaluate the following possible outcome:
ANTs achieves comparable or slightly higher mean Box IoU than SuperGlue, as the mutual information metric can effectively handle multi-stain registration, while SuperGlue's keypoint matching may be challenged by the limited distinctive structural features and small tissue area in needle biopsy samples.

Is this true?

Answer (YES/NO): YES